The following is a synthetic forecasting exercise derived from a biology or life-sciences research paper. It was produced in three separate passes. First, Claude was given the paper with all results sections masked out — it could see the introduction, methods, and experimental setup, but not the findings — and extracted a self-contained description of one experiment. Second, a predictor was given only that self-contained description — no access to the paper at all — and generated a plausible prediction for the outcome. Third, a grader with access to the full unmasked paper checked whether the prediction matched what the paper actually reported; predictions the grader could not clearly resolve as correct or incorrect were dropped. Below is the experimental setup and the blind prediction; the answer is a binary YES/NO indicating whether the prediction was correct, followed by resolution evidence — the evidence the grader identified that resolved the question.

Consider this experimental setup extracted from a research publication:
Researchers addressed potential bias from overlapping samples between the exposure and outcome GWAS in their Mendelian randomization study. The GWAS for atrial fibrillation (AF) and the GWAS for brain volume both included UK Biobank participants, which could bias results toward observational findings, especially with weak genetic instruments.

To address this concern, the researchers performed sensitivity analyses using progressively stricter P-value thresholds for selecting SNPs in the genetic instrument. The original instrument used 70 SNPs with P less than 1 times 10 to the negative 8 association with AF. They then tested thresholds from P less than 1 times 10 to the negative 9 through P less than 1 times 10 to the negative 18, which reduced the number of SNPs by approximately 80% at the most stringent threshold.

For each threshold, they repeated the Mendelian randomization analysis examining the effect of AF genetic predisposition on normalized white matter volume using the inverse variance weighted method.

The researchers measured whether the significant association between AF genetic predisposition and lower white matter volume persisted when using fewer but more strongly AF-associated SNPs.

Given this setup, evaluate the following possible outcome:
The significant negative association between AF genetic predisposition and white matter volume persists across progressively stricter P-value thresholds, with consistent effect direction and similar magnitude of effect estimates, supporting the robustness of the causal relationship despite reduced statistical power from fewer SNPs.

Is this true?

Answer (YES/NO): YES